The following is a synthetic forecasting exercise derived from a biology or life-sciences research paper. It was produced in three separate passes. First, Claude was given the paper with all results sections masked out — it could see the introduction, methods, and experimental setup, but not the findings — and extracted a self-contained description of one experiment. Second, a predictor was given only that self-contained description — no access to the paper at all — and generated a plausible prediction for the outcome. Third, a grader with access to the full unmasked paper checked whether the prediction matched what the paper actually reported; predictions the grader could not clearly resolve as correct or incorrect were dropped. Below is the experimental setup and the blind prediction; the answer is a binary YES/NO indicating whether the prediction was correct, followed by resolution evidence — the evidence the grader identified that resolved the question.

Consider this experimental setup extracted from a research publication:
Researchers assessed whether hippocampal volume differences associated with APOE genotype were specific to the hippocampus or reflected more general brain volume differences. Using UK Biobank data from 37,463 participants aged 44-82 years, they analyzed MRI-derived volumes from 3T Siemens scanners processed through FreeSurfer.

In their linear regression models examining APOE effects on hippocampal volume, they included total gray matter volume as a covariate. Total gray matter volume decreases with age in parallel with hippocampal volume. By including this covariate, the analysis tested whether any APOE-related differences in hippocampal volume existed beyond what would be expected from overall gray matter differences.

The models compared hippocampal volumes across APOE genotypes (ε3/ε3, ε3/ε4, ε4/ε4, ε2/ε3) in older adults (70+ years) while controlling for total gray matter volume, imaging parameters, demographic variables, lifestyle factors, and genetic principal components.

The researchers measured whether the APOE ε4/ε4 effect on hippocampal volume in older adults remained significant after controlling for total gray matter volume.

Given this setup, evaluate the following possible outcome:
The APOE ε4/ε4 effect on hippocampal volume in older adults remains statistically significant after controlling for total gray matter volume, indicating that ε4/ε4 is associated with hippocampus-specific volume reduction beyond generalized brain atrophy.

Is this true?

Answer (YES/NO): YES